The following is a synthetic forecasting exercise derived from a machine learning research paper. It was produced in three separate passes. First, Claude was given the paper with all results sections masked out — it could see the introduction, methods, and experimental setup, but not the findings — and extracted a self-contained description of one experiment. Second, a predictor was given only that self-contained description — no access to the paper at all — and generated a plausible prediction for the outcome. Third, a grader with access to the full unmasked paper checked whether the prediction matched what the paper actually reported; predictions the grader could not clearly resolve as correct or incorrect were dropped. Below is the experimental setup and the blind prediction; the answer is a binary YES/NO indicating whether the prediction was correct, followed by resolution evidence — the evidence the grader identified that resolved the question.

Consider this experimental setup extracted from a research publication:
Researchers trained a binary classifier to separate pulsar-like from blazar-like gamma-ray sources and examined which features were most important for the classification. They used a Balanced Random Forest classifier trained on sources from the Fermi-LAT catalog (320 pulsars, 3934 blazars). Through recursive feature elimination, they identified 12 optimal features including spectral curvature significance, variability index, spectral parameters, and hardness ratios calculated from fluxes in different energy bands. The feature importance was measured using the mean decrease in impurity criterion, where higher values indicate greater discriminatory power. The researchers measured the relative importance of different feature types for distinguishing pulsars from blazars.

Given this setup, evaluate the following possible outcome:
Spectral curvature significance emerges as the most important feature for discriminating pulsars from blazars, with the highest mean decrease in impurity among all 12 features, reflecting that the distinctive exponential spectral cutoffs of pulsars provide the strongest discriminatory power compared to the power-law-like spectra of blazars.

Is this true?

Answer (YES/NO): NO